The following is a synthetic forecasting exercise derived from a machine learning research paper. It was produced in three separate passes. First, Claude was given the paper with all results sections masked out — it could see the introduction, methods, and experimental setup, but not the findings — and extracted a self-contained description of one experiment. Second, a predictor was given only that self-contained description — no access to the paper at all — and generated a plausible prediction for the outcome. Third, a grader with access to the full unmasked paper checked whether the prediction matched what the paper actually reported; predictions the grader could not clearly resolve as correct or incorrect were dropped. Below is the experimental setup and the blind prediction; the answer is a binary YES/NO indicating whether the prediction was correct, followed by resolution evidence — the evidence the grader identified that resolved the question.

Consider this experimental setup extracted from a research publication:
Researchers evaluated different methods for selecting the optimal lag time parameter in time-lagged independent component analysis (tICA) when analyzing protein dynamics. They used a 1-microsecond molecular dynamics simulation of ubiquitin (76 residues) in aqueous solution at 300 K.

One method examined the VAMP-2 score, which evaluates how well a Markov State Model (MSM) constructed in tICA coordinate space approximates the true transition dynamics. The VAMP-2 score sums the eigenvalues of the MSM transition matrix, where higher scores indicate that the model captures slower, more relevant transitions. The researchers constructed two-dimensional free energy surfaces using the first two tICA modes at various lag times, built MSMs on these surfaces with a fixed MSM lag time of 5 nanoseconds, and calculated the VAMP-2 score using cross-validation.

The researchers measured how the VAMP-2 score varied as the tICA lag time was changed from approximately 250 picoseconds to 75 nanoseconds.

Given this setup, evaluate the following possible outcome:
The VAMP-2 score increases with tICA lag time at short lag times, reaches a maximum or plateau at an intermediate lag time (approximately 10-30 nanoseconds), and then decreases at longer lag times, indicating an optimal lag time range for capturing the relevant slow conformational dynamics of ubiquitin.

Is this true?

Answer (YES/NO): NO